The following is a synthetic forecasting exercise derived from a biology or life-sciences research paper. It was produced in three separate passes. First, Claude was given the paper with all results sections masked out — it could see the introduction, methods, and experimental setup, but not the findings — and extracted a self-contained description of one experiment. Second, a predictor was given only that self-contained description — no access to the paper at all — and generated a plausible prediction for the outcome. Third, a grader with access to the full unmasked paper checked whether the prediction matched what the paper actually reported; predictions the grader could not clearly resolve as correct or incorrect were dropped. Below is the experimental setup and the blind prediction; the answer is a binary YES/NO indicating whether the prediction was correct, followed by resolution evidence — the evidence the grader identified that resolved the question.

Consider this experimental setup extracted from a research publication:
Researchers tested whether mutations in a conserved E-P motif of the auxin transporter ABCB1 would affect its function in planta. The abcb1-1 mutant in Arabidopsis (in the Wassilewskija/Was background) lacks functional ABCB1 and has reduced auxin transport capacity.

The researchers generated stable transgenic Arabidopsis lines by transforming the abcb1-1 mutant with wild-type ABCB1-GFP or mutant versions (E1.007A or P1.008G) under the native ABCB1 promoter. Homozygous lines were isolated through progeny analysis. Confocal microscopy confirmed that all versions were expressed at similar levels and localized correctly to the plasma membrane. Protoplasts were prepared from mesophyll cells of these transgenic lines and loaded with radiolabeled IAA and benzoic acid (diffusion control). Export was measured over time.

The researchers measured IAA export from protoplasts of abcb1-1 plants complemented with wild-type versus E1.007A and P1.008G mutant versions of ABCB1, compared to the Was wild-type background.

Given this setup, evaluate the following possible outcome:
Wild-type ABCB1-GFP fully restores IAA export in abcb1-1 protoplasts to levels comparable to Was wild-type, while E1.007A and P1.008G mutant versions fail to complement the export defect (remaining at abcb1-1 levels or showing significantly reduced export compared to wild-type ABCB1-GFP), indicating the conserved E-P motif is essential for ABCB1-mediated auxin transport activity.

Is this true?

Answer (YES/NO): YES